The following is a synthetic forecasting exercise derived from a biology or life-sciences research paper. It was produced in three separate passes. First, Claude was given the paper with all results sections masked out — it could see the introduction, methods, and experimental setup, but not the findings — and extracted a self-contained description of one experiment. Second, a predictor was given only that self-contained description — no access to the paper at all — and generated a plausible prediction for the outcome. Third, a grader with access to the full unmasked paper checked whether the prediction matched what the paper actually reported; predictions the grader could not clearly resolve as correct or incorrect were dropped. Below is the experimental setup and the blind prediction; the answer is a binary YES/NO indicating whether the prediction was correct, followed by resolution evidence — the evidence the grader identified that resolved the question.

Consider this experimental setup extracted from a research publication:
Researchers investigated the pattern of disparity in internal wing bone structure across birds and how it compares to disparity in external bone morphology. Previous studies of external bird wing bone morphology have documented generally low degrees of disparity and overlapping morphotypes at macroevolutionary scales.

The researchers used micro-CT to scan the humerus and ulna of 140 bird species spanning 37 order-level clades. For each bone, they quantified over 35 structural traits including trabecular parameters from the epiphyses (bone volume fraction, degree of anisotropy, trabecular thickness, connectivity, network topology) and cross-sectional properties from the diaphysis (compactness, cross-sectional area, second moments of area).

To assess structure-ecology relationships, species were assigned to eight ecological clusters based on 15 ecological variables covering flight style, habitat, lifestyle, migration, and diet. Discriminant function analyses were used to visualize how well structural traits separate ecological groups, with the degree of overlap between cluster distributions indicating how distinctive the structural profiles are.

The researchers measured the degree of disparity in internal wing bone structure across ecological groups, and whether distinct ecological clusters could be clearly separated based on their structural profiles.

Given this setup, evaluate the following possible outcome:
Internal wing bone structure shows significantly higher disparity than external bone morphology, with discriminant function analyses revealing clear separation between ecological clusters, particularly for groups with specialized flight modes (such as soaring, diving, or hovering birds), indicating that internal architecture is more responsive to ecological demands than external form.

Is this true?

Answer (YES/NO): NO